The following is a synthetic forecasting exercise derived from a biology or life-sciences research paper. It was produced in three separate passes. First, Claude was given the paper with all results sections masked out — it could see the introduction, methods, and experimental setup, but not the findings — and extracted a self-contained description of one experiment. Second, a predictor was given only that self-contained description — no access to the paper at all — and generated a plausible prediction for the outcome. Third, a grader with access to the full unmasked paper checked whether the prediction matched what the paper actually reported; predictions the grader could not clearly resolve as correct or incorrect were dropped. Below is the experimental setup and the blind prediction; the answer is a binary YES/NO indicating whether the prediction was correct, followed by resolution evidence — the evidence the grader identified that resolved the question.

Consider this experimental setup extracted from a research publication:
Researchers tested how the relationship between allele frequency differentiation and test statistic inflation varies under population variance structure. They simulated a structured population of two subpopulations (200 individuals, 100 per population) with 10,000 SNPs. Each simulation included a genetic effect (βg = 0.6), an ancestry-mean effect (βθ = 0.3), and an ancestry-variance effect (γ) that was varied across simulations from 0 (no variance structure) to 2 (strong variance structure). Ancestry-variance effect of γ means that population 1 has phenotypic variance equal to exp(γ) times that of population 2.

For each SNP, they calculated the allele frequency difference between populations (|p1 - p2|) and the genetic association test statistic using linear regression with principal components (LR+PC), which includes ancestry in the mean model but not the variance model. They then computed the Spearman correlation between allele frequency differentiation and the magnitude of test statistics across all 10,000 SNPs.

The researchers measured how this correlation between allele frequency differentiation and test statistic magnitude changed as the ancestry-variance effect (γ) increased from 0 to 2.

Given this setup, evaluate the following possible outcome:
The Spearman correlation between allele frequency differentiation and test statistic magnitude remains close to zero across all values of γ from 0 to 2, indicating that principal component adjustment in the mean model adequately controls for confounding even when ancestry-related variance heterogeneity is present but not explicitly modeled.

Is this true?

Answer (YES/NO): NO